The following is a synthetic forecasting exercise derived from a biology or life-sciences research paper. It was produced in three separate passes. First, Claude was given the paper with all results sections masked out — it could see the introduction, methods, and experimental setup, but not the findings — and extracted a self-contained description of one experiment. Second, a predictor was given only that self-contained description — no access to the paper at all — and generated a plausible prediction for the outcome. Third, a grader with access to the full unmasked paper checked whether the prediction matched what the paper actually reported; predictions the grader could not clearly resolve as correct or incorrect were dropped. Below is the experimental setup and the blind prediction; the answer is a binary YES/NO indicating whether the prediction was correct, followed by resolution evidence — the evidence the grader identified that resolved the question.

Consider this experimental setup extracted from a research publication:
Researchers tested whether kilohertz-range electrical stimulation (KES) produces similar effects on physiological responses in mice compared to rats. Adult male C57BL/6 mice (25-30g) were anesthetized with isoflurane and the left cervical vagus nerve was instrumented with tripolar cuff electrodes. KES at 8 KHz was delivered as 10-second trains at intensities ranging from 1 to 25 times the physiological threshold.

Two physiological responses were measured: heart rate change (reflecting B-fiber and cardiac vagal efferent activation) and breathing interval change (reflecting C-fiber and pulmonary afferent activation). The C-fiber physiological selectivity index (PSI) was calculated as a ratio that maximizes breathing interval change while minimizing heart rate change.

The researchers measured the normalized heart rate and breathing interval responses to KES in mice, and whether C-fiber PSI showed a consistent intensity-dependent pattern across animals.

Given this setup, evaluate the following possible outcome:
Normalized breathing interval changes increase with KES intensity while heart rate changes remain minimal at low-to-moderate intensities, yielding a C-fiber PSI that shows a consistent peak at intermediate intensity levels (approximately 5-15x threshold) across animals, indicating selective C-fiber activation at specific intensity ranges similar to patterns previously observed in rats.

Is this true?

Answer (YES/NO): NO